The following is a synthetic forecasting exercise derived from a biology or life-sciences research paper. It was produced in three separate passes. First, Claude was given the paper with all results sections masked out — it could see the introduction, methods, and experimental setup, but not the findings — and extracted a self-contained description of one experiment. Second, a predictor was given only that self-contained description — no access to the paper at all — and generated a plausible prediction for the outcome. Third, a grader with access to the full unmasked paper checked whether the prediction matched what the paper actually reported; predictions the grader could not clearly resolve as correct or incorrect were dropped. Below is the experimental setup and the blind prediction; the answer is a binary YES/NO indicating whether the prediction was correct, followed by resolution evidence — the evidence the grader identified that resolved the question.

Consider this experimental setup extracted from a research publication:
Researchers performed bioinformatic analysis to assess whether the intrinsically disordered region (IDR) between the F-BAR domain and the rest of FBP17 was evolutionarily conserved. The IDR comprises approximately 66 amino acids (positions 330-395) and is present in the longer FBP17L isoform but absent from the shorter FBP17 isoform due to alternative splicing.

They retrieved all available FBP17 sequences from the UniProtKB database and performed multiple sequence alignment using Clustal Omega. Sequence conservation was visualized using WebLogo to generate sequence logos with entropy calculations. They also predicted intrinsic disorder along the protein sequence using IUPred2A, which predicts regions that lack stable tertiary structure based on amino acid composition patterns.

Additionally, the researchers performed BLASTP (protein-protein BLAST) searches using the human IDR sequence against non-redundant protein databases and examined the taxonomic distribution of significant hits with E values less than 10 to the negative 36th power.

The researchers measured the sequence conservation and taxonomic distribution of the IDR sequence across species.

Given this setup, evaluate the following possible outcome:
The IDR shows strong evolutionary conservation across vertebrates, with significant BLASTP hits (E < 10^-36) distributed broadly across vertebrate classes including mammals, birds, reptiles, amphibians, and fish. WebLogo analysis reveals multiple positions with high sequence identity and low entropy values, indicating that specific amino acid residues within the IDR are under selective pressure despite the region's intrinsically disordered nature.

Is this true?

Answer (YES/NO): NO